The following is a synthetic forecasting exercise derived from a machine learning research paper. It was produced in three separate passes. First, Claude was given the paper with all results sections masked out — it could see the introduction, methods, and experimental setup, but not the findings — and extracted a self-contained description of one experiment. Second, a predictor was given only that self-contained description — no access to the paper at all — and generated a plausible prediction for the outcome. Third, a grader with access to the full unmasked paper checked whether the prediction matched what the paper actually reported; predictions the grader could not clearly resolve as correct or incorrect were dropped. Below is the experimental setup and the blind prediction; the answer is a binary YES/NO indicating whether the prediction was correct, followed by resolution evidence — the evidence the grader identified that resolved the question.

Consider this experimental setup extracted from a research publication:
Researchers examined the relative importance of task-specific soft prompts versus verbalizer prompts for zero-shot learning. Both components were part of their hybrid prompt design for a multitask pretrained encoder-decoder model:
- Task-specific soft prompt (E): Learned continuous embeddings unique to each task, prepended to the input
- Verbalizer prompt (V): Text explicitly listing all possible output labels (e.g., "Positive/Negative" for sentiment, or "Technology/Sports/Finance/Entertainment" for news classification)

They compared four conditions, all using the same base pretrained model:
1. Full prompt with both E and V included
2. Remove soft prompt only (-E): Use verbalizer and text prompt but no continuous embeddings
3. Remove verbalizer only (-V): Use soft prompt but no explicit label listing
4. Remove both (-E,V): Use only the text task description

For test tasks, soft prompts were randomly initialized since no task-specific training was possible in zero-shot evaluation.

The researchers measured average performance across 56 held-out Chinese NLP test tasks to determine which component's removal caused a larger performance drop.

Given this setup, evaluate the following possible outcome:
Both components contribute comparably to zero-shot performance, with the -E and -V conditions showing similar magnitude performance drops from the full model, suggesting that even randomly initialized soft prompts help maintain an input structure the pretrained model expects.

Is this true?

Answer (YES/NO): NO